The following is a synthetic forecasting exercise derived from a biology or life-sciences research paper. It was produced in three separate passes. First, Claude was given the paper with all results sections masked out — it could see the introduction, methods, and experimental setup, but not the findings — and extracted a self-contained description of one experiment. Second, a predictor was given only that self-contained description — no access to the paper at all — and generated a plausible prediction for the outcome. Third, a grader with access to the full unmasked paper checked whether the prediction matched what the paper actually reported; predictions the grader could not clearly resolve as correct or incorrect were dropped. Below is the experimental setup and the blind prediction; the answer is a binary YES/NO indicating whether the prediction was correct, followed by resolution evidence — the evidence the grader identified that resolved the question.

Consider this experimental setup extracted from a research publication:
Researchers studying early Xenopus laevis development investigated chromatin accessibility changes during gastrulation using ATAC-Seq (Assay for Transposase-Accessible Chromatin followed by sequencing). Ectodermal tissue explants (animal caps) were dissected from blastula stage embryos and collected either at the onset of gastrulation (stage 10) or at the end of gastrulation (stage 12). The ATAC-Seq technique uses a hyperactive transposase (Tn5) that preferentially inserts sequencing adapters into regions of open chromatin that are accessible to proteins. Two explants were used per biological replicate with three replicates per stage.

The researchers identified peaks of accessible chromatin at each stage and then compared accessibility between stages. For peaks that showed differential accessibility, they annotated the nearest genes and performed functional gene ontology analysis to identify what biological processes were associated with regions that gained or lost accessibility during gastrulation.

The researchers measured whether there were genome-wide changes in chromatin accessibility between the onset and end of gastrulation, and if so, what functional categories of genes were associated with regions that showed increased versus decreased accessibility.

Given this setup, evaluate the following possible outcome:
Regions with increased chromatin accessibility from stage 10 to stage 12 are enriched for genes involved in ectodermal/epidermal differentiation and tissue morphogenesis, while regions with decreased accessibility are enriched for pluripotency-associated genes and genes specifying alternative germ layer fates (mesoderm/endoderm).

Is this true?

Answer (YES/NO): NO